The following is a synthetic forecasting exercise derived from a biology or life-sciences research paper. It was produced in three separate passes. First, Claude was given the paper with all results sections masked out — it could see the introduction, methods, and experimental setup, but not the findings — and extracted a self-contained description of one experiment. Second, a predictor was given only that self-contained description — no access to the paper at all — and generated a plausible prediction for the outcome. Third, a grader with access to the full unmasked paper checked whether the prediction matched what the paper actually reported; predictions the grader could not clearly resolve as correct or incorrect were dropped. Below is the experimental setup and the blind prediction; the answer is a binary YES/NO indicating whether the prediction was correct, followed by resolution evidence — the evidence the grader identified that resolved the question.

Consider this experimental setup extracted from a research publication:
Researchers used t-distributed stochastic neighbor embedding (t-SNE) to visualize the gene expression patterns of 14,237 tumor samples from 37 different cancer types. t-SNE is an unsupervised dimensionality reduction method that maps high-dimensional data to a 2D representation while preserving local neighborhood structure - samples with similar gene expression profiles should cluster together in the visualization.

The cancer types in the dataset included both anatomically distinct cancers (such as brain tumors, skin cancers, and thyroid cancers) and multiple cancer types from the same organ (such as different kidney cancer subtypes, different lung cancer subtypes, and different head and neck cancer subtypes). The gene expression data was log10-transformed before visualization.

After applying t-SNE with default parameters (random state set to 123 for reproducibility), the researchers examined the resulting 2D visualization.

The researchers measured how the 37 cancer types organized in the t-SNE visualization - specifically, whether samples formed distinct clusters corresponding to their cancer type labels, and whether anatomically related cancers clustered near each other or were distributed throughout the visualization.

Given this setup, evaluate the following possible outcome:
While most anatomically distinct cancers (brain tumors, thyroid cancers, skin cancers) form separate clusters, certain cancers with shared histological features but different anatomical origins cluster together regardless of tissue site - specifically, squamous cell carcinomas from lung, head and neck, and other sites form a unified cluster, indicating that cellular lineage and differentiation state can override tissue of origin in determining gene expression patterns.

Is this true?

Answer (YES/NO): YES